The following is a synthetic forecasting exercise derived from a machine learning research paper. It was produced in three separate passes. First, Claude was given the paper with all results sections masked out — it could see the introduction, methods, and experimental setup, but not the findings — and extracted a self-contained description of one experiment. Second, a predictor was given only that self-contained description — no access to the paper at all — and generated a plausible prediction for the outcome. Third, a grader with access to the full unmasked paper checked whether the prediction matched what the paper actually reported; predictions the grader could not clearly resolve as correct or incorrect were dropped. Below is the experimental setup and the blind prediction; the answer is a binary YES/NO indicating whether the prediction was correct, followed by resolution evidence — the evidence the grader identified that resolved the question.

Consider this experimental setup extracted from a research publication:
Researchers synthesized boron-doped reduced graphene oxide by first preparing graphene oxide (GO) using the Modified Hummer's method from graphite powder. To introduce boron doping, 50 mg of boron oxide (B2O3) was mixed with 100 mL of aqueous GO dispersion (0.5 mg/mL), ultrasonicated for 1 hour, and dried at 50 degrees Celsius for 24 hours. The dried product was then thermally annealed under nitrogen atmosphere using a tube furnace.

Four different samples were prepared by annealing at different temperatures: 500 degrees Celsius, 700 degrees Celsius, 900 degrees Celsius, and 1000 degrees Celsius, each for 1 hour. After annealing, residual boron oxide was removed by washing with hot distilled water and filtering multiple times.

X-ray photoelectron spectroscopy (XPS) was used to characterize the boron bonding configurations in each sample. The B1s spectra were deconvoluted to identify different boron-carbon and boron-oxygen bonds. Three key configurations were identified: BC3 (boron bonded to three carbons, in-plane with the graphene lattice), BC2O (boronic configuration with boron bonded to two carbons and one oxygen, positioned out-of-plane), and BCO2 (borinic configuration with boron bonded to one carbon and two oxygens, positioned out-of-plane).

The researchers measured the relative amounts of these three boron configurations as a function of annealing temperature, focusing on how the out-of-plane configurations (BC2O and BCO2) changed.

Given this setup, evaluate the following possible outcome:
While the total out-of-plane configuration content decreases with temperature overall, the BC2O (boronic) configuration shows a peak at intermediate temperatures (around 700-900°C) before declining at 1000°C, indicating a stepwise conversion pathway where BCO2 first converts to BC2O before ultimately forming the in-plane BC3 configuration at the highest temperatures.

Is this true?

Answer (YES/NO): NO